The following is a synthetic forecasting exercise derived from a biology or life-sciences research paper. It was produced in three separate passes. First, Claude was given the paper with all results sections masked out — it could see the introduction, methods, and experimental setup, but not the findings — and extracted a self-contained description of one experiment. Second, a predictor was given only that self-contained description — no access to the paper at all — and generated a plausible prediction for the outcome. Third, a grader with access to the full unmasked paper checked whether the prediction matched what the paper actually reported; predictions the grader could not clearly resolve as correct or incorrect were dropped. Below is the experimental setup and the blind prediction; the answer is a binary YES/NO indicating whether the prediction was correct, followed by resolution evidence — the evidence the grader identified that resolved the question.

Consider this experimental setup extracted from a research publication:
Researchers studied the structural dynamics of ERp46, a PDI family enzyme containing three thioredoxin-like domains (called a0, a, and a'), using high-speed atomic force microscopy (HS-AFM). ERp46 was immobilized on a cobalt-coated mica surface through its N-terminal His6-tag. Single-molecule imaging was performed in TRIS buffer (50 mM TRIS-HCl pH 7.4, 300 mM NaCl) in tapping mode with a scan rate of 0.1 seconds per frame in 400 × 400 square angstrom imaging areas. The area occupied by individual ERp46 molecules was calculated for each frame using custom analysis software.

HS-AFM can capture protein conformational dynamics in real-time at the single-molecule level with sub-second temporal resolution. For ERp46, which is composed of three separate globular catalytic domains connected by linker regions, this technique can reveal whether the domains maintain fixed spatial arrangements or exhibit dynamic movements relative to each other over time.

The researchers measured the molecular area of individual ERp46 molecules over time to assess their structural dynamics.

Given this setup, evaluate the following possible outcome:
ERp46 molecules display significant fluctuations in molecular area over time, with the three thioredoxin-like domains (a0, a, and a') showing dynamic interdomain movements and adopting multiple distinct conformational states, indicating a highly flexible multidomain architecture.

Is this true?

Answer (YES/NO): YES